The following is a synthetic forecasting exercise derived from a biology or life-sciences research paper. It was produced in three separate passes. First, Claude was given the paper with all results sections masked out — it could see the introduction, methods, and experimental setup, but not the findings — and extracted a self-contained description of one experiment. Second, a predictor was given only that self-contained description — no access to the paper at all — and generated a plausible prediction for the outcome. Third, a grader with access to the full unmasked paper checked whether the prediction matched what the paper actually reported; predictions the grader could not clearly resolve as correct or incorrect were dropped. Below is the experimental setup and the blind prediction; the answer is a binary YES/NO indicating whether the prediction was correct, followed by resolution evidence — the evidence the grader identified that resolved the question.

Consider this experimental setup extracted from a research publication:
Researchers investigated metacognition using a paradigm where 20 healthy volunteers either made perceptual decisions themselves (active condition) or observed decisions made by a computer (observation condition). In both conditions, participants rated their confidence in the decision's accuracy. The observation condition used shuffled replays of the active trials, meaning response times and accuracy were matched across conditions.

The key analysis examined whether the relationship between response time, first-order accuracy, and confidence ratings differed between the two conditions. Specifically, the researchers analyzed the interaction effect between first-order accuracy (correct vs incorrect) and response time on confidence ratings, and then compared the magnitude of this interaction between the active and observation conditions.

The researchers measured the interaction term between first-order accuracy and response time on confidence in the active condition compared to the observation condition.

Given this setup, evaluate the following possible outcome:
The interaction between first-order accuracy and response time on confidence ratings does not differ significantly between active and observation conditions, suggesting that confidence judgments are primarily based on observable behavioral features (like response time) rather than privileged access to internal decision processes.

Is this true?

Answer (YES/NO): NO